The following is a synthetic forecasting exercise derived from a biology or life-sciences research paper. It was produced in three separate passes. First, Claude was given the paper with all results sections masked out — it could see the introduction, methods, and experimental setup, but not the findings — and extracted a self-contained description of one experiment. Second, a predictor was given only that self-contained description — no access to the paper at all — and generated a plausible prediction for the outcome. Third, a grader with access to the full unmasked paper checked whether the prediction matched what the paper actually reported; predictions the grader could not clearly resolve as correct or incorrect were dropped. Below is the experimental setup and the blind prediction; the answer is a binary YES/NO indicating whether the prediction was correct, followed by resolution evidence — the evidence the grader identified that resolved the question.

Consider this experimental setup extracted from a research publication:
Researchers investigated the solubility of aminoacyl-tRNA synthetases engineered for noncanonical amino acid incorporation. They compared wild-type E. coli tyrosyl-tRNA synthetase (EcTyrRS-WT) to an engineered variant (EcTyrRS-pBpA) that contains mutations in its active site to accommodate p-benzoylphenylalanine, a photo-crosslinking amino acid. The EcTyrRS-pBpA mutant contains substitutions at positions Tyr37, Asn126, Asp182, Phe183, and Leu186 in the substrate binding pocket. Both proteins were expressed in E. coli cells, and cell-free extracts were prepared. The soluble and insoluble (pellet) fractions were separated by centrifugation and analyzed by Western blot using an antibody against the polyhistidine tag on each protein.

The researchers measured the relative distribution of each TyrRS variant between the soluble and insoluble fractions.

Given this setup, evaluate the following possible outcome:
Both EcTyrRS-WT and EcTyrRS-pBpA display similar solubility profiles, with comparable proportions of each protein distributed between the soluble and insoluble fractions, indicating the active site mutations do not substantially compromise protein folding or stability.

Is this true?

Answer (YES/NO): NO